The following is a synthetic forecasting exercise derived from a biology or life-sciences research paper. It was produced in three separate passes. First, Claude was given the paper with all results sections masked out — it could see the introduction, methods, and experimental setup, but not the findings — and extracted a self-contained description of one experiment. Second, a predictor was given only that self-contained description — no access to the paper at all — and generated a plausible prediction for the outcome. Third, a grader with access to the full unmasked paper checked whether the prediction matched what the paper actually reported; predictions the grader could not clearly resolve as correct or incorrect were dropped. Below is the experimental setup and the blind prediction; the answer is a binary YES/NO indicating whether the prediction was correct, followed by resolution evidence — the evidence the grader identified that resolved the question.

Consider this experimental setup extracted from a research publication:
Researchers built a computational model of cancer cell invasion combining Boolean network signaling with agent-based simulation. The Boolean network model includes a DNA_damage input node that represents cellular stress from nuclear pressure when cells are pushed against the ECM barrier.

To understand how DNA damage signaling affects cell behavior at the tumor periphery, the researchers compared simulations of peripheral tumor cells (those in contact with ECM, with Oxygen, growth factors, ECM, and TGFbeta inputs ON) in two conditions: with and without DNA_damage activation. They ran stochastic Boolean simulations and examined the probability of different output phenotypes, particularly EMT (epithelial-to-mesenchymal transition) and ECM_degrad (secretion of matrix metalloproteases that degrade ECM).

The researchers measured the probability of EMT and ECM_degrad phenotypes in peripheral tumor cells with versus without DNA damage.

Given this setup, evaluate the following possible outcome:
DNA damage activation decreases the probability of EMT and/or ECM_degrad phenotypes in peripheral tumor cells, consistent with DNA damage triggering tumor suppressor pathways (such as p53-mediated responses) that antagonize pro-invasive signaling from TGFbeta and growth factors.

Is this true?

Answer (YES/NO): NO